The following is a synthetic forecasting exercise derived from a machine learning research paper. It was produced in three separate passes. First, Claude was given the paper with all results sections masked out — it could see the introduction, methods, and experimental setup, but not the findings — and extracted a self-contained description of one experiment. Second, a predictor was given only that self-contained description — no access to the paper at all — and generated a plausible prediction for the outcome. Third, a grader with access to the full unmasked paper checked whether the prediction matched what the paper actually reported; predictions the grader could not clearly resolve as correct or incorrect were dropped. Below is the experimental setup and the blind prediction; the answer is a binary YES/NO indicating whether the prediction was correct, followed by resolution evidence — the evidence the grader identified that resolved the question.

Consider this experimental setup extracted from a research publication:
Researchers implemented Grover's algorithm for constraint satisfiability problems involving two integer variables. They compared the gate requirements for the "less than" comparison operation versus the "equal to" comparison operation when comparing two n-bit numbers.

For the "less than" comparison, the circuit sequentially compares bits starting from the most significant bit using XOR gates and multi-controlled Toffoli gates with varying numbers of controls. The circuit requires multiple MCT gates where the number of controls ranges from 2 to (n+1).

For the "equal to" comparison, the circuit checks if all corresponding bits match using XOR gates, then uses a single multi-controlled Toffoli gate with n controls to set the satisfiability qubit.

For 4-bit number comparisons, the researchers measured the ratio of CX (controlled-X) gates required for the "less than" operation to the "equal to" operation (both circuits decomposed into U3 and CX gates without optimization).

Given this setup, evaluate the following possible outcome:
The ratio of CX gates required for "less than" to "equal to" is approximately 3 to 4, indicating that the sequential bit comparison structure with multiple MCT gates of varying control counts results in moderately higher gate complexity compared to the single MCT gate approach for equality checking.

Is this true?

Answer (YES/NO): YES